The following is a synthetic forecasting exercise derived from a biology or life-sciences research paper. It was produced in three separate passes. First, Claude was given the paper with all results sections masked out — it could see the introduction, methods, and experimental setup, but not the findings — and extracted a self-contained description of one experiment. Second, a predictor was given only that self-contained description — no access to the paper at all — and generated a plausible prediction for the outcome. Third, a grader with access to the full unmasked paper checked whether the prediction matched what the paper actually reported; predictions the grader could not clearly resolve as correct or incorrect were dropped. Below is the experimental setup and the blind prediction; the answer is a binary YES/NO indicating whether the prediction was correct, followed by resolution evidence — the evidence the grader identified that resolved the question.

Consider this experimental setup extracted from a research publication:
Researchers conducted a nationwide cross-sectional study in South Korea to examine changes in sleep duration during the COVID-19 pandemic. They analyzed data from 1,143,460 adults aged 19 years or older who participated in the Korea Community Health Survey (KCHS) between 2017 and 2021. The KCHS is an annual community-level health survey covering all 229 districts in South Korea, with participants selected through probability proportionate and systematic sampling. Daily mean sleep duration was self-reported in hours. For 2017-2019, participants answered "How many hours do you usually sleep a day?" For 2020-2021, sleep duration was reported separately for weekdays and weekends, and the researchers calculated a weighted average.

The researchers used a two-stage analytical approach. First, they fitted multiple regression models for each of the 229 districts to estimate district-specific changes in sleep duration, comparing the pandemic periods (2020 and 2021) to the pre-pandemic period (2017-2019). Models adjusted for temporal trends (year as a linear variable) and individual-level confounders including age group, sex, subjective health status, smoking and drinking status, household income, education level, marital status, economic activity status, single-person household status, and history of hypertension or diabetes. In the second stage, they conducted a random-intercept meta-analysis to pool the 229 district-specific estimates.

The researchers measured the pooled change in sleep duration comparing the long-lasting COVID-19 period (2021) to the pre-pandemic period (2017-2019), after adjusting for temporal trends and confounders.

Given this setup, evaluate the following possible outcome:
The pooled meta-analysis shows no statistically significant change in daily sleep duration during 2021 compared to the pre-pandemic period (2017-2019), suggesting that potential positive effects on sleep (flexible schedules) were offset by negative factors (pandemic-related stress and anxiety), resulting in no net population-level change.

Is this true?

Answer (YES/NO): NO